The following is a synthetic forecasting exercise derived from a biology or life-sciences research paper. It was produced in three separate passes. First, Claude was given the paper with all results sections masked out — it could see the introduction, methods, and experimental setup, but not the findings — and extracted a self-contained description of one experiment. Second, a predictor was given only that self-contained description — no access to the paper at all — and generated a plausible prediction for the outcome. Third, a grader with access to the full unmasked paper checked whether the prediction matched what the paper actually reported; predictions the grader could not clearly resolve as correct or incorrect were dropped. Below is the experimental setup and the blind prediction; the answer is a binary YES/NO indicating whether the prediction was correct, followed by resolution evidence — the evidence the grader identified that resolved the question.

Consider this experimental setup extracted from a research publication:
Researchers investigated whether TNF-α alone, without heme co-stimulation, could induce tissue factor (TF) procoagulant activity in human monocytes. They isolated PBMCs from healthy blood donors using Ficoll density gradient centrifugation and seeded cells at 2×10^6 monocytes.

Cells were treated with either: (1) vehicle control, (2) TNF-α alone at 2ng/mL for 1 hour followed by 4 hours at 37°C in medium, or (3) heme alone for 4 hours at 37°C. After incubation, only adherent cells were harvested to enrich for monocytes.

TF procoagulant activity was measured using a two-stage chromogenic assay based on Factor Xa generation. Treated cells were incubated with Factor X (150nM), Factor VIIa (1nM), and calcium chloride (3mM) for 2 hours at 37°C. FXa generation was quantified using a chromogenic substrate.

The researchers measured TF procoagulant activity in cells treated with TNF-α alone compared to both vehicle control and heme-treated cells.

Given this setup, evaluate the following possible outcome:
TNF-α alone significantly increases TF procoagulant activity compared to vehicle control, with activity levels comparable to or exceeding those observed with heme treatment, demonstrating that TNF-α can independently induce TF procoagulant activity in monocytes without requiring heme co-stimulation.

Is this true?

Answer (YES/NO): NO